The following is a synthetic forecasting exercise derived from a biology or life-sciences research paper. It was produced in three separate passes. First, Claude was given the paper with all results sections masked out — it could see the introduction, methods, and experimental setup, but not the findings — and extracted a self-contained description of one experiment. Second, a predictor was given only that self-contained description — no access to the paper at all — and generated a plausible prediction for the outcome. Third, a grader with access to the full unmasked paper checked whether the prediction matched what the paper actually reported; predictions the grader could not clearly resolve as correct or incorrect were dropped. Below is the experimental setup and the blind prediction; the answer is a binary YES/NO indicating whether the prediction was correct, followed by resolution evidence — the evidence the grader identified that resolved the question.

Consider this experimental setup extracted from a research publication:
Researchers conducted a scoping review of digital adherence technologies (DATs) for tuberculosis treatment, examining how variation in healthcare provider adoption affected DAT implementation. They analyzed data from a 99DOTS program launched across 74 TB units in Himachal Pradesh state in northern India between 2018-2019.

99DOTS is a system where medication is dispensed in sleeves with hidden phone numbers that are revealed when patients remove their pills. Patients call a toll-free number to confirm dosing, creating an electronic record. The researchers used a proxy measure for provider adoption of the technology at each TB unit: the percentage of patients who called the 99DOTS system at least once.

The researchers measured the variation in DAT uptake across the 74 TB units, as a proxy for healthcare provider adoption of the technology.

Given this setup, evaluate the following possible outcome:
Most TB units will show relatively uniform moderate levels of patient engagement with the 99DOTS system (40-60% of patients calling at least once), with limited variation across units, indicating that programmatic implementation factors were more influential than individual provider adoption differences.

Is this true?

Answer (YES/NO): NO